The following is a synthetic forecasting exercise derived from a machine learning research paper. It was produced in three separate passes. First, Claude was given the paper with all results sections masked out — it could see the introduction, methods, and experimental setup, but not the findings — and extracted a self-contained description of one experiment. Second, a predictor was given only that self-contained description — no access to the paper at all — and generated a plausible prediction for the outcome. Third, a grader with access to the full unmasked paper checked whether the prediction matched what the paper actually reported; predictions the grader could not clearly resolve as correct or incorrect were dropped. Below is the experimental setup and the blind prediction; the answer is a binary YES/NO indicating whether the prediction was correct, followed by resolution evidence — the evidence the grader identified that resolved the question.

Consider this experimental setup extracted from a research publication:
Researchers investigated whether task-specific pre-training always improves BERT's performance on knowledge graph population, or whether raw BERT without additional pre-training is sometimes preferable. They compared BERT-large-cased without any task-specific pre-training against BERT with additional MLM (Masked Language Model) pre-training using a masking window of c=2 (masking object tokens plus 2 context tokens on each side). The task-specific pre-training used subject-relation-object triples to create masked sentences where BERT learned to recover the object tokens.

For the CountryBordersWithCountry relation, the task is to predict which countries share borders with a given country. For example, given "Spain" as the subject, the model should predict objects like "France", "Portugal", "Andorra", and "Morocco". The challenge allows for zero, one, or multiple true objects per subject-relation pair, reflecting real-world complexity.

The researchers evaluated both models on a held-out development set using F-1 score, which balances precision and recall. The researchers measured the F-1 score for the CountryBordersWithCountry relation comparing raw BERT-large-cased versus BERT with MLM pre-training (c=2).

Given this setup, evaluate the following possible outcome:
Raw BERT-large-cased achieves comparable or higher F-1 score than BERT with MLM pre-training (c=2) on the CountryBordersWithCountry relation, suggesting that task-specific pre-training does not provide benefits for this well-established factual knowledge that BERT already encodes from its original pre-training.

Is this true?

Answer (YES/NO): YES